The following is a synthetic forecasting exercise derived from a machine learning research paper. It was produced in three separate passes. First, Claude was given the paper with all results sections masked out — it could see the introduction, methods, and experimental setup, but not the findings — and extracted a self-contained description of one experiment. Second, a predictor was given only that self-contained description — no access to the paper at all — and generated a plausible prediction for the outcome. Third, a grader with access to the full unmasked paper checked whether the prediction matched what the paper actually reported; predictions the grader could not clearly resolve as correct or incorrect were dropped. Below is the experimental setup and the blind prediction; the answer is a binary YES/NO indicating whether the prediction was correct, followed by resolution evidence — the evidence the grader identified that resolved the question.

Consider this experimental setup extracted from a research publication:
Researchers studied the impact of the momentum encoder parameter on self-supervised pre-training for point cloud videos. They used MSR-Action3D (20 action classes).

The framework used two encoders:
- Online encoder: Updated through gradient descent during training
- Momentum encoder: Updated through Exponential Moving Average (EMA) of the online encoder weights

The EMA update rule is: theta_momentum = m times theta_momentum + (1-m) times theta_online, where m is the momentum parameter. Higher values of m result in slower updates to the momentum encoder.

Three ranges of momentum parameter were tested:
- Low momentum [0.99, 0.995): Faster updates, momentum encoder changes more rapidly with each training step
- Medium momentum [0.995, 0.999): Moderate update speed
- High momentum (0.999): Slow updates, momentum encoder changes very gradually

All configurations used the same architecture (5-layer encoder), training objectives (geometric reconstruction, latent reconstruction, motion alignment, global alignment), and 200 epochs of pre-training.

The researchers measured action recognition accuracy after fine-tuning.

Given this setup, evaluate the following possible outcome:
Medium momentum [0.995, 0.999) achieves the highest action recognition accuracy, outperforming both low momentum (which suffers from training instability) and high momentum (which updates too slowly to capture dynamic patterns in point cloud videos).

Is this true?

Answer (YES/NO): NO